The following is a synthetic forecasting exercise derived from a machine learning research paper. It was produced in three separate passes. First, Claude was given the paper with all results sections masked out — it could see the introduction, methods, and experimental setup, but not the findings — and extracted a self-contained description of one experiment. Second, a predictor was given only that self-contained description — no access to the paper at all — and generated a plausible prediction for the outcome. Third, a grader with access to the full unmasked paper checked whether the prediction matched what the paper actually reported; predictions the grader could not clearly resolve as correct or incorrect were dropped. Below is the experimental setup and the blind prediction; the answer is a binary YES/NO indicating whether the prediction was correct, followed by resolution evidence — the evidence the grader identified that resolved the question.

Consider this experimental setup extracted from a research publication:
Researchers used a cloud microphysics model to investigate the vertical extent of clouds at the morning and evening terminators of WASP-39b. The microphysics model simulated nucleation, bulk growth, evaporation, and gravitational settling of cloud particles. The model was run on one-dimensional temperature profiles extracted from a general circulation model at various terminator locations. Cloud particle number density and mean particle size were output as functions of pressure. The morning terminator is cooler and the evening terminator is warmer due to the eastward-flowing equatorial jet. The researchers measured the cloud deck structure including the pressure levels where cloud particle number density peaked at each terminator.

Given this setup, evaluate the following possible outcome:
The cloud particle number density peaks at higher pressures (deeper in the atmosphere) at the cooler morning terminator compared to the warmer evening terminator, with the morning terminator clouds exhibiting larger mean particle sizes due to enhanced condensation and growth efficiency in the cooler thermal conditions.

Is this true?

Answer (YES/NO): NO